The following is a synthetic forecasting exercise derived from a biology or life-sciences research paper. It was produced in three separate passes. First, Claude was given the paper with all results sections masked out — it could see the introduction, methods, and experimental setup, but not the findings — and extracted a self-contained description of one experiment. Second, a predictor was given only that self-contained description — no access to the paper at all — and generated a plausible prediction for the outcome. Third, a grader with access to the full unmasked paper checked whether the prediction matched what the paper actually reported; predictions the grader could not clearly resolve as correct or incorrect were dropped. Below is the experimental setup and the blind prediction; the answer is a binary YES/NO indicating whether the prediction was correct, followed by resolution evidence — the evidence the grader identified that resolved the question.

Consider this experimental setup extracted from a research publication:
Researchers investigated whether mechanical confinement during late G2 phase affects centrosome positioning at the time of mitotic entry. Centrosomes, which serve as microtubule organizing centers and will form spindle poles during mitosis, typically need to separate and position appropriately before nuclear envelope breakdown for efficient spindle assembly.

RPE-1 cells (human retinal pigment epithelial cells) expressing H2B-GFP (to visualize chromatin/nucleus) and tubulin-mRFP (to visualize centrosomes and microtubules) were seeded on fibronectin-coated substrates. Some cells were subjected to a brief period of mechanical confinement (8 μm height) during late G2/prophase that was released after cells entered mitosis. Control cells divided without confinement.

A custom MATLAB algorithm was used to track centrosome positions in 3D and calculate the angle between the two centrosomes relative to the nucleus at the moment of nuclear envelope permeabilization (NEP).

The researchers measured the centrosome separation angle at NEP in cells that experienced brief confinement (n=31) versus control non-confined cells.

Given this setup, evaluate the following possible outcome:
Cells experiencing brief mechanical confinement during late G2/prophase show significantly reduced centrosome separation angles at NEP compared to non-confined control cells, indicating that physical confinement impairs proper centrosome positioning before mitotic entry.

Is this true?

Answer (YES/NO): YES